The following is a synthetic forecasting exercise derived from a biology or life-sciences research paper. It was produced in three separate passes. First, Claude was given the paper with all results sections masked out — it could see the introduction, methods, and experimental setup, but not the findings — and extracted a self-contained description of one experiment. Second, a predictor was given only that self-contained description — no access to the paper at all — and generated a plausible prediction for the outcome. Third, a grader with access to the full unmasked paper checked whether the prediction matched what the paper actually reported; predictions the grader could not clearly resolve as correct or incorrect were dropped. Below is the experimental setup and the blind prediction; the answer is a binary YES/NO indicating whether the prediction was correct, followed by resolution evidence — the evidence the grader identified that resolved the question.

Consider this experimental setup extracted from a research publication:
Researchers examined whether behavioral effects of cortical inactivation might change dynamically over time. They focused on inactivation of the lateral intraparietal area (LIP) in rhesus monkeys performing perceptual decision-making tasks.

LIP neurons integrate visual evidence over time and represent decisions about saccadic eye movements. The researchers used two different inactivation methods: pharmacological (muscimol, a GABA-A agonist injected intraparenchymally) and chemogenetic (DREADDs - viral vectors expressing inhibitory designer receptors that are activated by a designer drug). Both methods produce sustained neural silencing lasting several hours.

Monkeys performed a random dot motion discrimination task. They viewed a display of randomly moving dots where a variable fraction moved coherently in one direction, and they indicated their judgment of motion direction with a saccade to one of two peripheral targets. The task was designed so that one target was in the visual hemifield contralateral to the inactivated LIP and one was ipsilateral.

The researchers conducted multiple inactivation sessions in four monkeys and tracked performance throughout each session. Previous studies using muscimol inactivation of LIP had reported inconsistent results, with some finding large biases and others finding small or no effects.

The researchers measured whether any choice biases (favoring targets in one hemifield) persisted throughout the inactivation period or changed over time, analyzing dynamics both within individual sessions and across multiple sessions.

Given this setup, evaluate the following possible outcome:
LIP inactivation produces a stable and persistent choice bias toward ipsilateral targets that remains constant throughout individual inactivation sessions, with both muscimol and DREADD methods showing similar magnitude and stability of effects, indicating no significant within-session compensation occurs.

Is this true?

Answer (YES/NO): NO